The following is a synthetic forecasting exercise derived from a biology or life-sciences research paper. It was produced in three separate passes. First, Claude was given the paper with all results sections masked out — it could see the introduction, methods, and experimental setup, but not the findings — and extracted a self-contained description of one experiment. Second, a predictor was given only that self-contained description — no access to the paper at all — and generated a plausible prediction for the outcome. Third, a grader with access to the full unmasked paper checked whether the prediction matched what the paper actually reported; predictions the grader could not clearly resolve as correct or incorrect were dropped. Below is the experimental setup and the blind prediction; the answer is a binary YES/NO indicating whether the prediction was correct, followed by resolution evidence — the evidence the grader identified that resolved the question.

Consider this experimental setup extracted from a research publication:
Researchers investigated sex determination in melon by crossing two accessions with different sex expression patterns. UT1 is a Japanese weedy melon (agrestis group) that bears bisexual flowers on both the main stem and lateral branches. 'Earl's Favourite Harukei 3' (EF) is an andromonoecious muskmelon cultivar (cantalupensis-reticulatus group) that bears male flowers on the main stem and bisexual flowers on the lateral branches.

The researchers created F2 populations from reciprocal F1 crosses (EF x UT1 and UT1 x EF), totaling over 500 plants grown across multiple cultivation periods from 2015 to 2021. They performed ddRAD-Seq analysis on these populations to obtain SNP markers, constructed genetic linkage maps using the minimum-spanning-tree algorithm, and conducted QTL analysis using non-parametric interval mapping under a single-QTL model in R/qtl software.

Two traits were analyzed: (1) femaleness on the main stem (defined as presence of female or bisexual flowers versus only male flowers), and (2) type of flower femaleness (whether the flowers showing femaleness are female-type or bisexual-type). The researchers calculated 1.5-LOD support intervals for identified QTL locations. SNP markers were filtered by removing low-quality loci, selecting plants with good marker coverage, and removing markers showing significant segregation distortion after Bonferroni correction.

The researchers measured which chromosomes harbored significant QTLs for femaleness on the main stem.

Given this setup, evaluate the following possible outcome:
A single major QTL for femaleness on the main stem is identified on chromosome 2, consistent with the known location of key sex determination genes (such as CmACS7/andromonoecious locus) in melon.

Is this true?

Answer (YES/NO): NO